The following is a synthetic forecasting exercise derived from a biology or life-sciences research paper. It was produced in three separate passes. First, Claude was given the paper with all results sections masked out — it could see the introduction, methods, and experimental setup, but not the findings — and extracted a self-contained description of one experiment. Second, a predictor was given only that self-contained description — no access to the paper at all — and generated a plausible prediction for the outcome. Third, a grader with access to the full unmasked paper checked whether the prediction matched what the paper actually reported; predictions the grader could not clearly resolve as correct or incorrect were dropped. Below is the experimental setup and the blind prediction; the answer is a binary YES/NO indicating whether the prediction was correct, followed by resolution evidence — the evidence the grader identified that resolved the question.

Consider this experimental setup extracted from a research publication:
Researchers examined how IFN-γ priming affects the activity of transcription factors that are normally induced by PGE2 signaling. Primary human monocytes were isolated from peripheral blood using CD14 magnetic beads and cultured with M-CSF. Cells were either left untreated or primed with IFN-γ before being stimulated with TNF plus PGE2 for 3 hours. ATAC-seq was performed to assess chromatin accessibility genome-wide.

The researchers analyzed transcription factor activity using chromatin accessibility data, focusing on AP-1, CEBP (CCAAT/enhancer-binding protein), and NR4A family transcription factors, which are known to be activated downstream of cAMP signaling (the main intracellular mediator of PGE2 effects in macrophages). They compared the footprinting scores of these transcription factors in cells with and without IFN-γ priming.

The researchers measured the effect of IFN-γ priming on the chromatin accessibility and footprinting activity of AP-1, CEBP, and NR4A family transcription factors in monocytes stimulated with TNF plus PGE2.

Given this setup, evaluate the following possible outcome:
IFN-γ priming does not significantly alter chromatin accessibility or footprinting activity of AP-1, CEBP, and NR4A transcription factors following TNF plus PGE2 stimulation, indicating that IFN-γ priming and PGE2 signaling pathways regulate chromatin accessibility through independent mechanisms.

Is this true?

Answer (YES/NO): NO